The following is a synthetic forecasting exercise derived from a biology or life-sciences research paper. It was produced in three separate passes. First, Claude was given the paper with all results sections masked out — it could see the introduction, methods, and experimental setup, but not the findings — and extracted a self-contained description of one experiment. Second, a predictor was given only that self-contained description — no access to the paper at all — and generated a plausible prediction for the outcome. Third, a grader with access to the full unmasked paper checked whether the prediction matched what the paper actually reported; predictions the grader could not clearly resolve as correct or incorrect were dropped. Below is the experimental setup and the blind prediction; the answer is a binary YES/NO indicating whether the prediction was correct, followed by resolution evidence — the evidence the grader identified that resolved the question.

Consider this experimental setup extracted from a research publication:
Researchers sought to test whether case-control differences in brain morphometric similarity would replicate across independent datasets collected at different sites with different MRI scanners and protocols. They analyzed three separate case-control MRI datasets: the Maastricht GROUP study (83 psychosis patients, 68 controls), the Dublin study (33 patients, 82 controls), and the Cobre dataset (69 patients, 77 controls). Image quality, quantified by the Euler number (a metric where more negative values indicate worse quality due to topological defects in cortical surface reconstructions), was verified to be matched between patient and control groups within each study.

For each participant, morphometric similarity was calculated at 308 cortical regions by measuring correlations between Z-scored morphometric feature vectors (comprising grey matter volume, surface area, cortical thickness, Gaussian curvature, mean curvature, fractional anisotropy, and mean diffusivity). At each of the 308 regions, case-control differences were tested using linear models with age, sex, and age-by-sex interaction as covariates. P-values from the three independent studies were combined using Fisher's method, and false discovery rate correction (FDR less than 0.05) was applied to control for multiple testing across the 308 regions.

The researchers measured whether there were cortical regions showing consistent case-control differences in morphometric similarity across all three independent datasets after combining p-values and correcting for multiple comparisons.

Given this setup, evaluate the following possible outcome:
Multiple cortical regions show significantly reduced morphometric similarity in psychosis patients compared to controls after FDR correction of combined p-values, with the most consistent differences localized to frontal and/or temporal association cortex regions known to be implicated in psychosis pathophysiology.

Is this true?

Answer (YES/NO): YES